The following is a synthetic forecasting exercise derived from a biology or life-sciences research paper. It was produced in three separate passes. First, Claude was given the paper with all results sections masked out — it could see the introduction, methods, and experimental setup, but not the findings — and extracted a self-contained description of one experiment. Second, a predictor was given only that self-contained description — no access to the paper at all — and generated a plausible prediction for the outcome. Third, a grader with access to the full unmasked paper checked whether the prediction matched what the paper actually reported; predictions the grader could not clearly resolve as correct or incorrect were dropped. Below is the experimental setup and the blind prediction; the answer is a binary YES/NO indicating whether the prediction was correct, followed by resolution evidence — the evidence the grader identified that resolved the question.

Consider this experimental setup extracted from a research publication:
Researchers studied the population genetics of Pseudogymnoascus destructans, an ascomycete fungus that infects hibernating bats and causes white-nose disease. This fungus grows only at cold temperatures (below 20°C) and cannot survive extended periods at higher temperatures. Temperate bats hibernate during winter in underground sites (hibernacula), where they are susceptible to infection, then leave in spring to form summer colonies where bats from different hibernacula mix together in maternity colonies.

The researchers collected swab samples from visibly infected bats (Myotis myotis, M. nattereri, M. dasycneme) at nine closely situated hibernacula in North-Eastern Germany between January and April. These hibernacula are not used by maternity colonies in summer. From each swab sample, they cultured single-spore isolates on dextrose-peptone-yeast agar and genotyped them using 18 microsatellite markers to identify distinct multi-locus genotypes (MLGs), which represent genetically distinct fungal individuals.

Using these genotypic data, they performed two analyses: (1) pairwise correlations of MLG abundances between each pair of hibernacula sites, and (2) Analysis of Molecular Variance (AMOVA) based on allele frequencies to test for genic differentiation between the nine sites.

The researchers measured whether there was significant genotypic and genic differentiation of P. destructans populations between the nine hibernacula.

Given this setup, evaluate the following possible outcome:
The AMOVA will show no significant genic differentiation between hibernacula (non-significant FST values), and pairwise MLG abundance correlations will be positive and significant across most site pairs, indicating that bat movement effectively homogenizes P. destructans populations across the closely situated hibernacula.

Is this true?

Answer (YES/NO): NO